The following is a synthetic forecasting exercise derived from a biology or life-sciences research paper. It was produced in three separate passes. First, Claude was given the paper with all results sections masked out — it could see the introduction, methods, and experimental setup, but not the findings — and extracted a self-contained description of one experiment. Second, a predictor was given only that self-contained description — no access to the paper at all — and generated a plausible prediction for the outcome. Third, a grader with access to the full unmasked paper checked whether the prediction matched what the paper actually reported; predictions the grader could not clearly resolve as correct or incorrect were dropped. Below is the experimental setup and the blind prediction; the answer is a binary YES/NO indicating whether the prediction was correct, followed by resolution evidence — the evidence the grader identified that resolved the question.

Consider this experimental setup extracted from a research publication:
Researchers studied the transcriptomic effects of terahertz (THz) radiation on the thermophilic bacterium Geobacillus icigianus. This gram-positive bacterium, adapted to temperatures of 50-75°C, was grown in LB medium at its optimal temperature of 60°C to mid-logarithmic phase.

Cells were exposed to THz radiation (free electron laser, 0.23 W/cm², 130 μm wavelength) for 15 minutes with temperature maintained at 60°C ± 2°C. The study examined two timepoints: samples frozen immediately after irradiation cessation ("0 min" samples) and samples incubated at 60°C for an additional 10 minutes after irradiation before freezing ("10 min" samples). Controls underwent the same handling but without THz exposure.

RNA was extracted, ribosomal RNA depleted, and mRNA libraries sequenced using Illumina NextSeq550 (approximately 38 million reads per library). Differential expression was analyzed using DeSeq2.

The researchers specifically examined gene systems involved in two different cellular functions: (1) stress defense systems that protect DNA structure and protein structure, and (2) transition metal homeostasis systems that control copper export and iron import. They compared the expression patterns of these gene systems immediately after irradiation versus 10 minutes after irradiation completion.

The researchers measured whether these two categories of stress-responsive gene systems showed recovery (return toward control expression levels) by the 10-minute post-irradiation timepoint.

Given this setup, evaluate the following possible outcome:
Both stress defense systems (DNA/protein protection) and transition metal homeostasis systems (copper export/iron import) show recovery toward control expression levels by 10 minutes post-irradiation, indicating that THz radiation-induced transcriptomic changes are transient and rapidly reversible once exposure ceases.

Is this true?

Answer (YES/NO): NO